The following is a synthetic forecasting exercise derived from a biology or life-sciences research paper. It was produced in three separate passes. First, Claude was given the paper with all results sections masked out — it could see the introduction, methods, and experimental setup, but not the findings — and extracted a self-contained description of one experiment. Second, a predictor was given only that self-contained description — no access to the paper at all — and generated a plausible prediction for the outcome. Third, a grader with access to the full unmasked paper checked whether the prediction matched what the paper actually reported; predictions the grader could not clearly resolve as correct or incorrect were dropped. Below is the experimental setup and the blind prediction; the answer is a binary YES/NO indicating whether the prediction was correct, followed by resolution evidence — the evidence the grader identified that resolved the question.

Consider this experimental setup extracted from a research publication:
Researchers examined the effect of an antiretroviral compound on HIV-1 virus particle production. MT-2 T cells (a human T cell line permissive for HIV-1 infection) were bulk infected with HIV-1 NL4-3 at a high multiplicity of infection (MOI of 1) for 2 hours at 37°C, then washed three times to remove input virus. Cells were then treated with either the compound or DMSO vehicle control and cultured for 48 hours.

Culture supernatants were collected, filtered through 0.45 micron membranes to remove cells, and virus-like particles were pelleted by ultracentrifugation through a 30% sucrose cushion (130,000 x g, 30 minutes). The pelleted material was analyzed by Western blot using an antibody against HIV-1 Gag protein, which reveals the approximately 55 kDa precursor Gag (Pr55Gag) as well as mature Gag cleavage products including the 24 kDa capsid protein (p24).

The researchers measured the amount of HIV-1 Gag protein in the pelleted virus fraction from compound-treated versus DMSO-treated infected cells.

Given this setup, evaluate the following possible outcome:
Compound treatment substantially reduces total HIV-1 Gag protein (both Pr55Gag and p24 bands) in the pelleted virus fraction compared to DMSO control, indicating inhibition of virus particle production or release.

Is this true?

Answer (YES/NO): YES